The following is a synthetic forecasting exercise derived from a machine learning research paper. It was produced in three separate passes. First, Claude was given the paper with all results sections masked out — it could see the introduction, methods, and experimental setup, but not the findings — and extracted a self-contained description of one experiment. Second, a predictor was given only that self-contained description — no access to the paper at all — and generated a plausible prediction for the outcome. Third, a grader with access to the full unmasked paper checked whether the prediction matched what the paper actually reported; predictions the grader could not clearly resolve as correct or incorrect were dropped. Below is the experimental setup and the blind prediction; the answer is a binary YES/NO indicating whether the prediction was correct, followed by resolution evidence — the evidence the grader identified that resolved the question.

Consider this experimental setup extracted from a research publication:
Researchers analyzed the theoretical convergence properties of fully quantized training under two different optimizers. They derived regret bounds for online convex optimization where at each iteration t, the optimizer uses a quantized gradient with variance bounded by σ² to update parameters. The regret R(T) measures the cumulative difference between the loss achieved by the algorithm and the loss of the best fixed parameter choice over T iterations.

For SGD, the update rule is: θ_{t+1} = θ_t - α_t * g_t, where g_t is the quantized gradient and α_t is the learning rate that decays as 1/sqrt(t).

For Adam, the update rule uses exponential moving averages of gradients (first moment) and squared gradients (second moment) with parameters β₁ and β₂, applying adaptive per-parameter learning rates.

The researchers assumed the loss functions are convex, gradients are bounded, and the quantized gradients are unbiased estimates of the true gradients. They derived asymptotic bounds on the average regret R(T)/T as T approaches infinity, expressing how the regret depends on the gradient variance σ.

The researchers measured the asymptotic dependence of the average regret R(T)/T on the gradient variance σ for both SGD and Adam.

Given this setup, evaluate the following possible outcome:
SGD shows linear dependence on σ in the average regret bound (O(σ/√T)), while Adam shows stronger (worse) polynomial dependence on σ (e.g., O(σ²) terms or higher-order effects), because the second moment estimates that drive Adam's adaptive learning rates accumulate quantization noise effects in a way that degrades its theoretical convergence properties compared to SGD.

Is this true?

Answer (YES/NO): NO